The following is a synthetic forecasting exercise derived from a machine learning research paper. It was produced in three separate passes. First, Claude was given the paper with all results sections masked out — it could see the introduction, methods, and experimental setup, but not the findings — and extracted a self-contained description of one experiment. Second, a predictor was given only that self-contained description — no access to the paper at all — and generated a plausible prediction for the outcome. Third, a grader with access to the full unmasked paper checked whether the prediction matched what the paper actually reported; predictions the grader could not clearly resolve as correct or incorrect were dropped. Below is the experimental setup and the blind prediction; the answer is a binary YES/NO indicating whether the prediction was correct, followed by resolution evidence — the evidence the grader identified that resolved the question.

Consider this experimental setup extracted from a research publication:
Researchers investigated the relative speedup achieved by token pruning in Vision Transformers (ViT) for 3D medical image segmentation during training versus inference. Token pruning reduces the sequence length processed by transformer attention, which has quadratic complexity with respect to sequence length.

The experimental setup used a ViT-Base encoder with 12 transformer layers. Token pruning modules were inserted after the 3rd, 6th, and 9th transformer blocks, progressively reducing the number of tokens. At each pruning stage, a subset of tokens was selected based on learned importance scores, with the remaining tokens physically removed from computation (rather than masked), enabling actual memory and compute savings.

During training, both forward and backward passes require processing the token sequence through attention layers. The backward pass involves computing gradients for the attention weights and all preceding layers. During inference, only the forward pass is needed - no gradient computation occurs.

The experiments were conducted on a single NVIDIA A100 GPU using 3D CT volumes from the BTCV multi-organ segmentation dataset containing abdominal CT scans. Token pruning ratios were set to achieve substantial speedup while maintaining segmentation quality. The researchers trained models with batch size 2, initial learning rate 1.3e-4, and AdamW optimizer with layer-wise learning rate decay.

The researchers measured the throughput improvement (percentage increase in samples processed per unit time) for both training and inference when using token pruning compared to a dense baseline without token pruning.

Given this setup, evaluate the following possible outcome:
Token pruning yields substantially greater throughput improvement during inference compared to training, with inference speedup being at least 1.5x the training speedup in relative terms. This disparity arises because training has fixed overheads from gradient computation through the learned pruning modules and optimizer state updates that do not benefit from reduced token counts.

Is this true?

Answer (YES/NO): NO